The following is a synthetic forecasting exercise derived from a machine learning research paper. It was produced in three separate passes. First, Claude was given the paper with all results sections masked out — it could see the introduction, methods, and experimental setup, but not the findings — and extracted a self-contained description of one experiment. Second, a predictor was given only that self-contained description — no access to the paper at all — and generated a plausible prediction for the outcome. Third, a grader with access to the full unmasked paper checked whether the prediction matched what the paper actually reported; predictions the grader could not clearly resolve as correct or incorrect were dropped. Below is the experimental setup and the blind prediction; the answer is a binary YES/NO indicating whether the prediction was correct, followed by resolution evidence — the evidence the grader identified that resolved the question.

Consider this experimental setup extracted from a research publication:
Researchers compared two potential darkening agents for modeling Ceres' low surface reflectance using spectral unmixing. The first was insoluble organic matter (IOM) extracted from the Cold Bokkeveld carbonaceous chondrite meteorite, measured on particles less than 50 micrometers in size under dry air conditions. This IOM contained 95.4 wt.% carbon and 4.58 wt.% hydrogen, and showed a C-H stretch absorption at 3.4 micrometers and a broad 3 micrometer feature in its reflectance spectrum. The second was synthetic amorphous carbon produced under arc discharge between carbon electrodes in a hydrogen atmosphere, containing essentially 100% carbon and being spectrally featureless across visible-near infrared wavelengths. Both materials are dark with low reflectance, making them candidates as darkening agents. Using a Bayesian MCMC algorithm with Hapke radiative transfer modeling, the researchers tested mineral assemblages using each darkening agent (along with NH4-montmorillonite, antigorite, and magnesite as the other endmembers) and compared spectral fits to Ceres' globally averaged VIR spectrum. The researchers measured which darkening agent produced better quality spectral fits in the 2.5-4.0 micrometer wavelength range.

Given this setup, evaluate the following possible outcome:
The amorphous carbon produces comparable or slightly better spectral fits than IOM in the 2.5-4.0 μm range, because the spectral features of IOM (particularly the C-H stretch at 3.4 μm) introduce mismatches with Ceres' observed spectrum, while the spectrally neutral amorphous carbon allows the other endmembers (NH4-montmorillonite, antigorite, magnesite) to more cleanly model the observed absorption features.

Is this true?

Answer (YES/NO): NO